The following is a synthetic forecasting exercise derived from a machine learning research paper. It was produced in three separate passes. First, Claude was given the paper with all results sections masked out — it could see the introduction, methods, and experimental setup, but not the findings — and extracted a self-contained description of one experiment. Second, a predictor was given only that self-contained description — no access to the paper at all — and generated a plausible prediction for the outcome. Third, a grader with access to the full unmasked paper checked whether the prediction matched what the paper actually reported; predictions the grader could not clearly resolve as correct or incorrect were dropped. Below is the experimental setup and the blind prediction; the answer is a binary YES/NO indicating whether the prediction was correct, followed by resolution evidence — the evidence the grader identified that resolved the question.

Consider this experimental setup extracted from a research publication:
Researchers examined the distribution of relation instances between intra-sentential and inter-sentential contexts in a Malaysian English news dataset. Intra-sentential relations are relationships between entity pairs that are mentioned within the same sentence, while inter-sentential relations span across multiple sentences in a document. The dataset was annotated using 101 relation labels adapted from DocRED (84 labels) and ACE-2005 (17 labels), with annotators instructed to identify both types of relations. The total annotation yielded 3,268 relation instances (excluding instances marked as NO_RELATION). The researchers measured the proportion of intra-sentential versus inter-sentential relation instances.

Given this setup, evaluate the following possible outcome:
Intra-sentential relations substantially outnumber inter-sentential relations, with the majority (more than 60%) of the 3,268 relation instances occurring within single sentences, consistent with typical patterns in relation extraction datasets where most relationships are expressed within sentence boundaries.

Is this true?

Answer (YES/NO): NO